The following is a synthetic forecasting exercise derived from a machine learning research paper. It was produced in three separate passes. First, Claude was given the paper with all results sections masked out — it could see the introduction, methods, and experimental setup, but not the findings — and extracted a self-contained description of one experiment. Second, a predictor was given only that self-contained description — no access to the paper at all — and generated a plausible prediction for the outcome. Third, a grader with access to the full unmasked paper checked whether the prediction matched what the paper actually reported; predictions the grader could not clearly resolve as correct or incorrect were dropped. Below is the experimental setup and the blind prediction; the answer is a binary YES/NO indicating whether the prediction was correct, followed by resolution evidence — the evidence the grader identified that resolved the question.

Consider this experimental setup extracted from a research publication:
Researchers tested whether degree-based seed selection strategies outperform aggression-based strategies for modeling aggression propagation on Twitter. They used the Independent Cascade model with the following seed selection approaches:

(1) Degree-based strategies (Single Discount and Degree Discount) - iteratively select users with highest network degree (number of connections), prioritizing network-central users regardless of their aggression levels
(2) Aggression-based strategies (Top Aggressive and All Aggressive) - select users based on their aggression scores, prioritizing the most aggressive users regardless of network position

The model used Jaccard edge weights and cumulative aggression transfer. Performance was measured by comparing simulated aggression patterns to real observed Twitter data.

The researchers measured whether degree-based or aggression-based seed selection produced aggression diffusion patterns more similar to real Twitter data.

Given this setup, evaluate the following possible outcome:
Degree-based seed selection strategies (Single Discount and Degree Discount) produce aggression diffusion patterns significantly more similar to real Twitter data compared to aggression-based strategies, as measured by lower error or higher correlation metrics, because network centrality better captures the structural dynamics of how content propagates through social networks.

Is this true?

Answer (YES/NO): YES